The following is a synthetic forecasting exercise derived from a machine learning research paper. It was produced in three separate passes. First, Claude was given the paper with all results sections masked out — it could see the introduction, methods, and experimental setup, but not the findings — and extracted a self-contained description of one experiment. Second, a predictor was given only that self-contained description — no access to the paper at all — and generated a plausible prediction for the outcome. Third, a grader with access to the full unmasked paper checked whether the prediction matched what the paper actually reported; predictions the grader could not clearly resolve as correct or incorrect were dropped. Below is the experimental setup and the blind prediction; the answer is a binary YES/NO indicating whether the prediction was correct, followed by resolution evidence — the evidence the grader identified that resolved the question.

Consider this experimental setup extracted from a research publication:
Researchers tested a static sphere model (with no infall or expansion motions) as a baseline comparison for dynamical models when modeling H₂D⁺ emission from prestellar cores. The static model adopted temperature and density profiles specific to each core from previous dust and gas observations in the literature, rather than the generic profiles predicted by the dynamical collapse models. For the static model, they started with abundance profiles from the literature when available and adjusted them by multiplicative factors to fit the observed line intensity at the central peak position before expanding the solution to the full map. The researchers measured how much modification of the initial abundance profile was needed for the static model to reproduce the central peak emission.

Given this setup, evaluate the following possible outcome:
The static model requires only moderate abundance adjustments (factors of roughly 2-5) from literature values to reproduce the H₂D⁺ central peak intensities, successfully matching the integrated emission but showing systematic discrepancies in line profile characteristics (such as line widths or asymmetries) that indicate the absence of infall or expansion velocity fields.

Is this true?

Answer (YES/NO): NO